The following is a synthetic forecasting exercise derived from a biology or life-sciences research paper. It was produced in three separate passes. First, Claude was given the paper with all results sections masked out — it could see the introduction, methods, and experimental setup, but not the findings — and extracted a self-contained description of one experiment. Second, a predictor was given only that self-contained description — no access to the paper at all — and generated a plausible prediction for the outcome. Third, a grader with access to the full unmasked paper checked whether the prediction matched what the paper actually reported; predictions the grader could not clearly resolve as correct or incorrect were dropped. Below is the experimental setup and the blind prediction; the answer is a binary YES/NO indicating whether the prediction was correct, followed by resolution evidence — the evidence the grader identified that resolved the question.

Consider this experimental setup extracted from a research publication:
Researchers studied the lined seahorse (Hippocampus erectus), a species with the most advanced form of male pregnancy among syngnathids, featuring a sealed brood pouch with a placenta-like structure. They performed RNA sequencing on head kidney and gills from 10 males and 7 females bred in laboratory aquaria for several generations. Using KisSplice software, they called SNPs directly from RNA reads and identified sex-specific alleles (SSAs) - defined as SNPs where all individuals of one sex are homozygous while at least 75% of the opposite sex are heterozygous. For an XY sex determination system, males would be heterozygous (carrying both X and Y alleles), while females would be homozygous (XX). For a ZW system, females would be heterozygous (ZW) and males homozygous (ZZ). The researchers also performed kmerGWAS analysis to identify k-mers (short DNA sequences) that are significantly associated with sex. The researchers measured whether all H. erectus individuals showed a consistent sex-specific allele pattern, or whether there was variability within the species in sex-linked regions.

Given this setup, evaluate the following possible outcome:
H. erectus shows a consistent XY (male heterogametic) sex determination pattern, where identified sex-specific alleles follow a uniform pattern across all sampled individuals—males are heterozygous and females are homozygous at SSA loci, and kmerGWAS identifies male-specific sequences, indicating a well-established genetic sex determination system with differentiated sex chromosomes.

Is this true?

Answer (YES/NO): NO